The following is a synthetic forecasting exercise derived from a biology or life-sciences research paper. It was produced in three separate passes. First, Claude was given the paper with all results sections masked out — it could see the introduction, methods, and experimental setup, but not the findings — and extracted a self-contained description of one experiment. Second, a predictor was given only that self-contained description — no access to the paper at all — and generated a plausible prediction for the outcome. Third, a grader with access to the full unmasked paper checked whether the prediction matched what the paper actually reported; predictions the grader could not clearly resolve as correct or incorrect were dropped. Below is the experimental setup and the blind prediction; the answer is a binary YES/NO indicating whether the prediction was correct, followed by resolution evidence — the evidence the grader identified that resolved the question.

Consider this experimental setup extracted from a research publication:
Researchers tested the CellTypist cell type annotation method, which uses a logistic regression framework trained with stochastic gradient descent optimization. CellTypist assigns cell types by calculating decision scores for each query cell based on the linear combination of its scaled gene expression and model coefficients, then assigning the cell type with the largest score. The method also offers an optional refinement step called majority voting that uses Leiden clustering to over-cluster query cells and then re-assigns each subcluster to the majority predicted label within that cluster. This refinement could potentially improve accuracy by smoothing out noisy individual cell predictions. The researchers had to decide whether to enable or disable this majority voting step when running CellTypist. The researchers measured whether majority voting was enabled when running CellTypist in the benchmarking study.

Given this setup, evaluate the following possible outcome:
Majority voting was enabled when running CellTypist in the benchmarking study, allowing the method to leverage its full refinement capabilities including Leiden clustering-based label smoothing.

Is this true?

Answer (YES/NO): YES